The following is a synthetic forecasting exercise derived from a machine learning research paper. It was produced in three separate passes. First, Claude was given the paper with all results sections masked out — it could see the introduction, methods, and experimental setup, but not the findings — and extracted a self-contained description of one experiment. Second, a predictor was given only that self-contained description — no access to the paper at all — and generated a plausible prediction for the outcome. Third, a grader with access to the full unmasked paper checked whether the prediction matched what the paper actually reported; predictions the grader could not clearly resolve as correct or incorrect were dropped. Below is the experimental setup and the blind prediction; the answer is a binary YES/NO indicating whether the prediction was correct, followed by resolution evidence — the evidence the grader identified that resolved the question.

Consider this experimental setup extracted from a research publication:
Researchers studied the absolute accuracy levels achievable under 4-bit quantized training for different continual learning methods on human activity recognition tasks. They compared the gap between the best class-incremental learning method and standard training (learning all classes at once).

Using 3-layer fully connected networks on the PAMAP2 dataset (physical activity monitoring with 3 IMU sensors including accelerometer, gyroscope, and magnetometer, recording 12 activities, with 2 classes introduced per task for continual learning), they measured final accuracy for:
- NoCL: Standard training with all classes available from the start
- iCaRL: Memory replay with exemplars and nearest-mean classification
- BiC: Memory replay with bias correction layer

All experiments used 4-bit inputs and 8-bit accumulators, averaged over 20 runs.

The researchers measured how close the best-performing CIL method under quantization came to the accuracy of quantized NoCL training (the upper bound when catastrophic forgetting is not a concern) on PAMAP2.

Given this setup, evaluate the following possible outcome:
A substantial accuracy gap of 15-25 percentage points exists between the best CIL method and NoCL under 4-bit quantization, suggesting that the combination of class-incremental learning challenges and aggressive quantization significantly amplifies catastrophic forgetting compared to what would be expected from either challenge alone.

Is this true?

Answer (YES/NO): NO